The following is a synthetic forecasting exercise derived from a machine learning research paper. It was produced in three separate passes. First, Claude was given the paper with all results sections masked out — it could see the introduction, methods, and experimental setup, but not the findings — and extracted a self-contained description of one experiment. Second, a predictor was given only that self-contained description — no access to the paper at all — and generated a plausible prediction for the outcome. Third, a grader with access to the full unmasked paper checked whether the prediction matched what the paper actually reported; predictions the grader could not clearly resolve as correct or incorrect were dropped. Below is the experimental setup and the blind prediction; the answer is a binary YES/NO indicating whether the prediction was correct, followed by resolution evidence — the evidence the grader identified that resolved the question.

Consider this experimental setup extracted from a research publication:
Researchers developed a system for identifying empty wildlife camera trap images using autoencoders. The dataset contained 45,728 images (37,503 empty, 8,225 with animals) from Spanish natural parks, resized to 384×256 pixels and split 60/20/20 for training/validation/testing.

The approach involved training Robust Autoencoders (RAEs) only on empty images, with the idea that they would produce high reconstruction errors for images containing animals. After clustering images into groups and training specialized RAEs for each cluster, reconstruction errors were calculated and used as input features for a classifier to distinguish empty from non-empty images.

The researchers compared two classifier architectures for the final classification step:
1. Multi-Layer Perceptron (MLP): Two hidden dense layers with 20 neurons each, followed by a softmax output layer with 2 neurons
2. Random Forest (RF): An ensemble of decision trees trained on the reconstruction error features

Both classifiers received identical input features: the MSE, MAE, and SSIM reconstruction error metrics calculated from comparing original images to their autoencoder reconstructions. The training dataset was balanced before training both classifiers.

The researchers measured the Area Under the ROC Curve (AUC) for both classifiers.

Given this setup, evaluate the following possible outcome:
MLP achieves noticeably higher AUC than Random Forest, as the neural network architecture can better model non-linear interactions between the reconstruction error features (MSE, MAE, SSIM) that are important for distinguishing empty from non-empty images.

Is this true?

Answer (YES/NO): NO